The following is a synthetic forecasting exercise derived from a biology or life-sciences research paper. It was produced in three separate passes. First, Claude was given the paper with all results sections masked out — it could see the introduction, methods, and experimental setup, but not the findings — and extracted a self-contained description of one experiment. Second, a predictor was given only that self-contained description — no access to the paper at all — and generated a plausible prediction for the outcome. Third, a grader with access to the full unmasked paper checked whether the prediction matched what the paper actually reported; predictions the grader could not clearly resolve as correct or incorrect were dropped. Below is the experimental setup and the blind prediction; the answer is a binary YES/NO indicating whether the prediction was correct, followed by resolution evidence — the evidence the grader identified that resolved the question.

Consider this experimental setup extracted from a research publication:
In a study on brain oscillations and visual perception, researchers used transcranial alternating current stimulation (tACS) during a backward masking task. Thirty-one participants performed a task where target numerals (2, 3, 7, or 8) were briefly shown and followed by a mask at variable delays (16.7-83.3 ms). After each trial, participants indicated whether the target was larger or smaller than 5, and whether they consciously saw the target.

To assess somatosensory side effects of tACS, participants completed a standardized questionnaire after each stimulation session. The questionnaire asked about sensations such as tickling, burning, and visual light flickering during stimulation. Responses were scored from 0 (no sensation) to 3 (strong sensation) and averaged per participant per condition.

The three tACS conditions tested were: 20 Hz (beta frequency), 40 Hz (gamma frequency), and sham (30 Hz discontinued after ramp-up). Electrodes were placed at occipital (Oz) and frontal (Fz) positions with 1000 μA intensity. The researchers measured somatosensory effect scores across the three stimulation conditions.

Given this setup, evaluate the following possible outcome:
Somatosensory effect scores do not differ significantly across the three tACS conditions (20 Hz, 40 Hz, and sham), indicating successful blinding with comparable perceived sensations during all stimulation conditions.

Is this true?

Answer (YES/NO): NO